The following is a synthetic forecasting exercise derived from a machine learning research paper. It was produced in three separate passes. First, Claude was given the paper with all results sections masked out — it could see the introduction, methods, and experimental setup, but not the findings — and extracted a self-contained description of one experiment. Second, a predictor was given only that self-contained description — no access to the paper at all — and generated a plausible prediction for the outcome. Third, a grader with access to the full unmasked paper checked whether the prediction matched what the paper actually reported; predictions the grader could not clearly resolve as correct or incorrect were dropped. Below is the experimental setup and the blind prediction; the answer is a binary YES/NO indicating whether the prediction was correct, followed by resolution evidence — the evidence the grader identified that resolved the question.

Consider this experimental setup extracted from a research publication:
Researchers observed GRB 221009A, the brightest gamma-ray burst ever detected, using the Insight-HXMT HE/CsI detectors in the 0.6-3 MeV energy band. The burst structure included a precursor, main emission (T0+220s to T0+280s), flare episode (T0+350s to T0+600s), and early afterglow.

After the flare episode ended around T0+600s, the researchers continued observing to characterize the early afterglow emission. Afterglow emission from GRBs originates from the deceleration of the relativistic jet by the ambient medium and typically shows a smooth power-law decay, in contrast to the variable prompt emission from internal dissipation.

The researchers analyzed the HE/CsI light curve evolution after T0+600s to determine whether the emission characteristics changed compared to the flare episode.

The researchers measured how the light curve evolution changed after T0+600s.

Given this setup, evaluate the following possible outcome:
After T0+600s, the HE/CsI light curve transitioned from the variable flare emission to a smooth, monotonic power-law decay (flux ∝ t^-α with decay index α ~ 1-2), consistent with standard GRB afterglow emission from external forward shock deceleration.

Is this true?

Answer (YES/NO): NO